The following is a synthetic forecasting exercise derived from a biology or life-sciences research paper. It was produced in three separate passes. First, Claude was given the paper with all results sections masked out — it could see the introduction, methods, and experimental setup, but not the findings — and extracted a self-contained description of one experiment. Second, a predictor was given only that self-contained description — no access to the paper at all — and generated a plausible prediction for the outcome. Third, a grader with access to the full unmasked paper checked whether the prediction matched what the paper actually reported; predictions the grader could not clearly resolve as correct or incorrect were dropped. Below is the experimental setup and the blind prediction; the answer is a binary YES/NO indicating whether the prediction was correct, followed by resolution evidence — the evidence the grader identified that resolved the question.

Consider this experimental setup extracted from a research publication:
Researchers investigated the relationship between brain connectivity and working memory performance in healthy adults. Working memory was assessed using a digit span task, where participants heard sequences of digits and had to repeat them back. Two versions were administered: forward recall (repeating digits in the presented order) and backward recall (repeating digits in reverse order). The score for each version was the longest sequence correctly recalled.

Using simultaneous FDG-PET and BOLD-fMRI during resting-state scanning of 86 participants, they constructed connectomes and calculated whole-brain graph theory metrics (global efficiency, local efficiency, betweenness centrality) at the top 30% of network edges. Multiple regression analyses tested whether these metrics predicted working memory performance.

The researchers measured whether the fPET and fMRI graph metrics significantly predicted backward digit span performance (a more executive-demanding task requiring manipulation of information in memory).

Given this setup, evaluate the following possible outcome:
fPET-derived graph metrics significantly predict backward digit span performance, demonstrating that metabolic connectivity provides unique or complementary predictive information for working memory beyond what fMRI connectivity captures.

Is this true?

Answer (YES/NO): YES